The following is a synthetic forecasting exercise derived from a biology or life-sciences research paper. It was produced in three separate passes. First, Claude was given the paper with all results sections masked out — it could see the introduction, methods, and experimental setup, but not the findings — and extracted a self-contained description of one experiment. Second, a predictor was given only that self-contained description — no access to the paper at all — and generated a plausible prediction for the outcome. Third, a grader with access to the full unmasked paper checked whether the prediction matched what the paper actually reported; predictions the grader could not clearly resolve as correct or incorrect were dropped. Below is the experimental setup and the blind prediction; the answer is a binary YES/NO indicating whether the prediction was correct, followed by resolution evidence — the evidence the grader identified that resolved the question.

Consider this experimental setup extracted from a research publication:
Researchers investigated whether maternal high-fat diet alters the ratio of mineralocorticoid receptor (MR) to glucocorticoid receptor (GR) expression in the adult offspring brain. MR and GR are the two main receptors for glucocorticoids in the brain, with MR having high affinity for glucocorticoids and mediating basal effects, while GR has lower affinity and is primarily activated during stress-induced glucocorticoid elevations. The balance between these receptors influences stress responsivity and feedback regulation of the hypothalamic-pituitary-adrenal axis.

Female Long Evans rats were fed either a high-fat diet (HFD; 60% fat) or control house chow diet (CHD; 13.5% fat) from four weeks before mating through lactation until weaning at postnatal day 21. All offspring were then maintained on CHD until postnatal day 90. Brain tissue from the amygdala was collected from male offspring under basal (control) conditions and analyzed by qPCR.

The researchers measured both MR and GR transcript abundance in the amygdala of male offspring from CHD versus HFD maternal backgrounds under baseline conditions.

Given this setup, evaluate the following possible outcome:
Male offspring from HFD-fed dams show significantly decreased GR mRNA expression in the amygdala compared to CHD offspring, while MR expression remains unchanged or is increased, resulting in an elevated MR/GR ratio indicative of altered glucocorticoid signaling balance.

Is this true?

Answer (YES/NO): NO